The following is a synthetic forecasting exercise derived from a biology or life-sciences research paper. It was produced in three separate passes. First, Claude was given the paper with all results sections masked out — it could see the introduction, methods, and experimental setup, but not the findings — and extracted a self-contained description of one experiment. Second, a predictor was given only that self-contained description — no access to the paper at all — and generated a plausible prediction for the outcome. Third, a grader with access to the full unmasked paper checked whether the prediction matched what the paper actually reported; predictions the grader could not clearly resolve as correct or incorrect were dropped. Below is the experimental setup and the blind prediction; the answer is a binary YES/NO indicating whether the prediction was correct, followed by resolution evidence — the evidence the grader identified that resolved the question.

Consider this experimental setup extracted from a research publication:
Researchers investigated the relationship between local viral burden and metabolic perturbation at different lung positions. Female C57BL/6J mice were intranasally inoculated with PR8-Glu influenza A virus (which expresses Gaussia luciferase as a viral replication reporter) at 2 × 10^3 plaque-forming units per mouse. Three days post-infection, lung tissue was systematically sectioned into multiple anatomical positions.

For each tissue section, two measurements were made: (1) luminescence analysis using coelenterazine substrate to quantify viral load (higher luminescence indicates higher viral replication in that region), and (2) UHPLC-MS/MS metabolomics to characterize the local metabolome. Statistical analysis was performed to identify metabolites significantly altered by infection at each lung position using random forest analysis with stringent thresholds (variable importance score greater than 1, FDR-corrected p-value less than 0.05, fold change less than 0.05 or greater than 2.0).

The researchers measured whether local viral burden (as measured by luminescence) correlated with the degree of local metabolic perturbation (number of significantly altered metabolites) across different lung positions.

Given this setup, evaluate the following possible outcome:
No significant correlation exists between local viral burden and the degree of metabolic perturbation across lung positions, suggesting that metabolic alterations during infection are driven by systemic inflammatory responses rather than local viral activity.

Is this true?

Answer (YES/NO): NO